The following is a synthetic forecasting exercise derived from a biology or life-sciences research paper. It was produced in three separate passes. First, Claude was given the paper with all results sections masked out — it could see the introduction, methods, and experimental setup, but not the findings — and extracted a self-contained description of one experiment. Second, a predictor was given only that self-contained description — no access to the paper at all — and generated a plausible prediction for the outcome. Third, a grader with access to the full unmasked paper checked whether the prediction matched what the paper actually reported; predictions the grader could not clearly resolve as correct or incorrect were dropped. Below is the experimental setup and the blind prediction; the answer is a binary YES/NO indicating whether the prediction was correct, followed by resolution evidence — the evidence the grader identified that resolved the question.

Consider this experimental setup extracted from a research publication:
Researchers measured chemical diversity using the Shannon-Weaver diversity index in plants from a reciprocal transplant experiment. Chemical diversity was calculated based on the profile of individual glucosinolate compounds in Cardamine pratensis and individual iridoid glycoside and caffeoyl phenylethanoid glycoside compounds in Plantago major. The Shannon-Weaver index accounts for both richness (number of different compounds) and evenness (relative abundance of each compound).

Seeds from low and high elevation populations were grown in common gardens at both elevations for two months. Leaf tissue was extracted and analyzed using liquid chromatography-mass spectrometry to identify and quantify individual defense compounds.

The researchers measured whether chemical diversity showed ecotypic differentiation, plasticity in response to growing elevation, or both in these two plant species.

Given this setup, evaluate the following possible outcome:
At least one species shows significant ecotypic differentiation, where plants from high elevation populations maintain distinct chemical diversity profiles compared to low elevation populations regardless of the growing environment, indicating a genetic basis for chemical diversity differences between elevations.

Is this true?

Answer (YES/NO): YES